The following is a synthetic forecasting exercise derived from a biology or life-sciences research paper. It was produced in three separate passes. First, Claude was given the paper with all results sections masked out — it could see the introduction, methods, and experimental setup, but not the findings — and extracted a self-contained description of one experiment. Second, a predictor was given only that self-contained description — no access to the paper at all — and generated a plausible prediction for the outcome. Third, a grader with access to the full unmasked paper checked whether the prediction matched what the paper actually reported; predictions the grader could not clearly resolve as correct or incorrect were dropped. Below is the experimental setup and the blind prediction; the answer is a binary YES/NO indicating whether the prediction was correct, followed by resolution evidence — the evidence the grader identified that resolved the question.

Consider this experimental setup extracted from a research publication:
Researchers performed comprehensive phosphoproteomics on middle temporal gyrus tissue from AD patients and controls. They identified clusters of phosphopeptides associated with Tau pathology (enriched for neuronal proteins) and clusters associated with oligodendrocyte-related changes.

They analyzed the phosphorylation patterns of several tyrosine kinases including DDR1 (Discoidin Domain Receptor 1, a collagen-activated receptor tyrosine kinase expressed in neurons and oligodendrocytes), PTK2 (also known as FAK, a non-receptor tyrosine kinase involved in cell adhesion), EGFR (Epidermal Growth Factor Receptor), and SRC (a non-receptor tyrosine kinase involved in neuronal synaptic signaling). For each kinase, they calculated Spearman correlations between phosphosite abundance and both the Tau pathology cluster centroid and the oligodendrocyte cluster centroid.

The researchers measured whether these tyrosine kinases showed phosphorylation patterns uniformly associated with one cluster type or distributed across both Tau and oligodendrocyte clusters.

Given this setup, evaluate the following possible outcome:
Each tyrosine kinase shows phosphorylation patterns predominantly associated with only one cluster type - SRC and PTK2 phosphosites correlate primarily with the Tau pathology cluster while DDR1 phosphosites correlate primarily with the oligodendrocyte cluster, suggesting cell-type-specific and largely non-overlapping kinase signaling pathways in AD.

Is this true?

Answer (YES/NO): NO